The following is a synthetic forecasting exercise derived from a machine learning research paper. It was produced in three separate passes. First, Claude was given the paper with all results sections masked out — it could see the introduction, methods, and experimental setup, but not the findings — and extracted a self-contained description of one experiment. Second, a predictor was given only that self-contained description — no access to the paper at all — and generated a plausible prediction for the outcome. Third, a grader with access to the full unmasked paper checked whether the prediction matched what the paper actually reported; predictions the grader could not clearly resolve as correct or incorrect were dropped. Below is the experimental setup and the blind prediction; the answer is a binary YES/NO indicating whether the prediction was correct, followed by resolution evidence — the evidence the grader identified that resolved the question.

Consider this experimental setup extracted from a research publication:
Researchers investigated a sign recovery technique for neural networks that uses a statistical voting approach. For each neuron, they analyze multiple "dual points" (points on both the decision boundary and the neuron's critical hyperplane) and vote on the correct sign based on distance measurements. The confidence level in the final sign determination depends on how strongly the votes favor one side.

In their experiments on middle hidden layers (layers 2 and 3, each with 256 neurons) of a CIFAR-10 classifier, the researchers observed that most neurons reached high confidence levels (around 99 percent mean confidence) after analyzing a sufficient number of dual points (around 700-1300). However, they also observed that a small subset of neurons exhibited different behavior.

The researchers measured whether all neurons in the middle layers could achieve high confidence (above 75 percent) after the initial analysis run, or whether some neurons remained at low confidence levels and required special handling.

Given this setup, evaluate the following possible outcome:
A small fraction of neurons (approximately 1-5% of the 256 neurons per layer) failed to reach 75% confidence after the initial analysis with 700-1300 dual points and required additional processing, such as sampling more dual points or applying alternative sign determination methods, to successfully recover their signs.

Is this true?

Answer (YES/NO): YES